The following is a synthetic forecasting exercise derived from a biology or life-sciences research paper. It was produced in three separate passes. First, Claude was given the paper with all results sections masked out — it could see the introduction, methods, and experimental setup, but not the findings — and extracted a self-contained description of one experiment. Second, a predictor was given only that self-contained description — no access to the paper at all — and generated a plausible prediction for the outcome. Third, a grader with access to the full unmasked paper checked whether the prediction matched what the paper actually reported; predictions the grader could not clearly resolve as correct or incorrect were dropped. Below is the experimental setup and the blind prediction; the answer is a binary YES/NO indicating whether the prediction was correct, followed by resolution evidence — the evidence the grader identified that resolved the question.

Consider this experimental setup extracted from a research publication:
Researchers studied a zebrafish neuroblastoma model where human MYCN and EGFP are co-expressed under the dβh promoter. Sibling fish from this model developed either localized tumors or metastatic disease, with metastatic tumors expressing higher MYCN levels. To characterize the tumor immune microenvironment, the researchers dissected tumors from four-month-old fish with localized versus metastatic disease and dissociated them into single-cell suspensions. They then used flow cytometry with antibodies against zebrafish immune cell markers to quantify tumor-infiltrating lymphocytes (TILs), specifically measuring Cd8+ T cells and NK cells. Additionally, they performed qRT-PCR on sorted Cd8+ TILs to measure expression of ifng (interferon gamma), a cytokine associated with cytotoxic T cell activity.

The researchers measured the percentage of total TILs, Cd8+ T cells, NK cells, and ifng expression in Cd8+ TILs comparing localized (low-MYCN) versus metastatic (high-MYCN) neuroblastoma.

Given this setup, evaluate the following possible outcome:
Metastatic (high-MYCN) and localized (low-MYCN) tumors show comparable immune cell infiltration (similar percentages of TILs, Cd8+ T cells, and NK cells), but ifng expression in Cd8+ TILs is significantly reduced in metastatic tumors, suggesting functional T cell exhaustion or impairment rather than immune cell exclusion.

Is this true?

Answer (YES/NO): NO